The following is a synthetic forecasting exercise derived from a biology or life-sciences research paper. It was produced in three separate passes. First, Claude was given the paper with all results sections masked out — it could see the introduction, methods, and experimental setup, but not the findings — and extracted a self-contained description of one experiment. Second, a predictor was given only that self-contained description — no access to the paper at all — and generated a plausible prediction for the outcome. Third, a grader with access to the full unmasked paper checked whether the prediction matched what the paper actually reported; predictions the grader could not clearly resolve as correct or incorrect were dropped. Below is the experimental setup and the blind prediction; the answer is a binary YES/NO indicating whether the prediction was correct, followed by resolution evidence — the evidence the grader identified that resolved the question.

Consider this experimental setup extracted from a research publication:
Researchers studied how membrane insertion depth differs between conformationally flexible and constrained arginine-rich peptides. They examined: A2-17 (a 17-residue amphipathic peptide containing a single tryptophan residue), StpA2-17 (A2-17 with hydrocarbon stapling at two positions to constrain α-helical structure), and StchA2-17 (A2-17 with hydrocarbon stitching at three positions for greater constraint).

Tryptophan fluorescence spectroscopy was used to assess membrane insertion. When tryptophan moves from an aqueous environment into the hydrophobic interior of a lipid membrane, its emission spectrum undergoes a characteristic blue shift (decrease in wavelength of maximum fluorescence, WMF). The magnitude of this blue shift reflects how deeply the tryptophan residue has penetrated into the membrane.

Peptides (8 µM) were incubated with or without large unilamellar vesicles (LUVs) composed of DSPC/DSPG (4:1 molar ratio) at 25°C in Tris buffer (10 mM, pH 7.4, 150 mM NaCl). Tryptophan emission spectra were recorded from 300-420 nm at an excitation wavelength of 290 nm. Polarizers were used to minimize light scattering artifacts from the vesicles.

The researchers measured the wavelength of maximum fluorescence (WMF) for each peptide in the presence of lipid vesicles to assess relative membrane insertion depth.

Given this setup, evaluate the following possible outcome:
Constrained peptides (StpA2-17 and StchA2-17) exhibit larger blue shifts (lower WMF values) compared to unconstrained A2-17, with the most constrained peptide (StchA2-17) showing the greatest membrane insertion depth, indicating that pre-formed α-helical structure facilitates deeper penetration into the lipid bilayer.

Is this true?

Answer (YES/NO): NO